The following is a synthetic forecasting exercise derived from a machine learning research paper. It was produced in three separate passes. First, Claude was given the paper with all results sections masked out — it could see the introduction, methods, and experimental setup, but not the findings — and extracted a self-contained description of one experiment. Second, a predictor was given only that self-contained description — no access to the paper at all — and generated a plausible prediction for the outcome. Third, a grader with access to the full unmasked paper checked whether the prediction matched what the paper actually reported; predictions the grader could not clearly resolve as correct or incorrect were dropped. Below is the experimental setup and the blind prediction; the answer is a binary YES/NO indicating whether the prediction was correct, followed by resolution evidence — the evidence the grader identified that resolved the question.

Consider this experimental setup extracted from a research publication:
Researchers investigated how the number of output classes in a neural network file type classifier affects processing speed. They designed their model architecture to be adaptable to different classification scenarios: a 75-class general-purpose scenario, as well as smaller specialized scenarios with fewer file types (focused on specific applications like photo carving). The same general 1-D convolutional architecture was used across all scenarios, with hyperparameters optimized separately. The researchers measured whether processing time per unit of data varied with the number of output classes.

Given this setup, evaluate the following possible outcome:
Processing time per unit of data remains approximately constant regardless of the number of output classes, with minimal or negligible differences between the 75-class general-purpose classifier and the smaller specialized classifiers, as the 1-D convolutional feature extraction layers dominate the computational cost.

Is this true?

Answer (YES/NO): NO